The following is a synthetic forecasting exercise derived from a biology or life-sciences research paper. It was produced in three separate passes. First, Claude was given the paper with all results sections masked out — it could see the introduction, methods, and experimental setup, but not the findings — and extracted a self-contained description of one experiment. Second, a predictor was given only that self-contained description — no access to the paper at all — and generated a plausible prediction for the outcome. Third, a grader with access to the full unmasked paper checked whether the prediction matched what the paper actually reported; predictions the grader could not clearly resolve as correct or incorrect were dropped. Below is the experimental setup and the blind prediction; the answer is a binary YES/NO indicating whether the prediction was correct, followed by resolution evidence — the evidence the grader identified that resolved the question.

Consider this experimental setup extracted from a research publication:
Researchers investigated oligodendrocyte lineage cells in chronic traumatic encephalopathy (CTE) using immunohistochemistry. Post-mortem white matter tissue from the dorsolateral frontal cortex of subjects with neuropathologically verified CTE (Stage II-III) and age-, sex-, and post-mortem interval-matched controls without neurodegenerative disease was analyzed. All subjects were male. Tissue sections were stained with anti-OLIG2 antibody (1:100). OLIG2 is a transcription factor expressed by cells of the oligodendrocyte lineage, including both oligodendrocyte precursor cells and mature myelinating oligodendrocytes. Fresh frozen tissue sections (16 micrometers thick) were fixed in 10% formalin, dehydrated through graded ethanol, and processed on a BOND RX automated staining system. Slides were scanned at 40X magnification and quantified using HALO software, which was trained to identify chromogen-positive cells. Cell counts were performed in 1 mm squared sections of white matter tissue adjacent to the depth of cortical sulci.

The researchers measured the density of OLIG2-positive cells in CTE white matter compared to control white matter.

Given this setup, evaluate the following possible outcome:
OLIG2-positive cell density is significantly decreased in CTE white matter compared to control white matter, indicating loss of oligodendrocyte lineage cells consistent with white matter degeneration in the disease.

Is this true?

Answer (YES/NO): YES